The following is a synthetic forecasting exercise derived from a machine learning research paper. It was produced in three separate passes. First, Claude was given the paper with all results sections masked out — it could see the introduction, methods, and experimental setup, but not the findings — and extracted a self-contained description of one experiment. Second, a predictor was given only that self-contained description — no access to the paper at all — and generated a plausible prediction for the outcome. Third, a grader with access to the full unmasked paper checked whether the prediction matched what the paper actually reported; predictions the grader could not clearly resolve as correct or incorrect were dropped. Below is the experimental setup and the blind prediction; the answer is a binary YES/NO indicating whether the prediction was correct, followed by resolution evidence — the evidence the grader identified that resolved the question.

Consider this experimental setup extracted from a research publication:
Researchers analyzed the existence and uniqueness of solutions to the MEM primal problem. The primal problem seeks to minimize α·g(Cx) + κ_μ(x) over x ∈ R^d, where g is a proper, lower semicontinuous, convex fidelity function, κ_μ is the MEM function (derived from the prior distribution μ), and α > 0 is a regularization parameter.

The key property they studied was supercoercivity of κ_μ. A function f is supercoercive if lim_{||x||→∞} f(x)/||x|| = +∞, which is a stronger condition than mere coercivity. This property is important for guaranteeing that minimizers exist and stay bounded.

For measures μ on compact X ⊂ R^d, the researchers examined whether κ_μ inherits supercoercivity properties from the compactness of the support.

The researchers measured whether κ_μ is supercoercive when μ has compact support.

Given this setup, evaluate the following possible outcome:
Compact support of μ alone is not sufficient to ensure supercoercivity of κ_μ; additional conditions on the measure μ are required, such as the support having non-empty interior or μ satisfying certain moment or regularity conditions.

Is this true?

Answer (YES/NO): NO